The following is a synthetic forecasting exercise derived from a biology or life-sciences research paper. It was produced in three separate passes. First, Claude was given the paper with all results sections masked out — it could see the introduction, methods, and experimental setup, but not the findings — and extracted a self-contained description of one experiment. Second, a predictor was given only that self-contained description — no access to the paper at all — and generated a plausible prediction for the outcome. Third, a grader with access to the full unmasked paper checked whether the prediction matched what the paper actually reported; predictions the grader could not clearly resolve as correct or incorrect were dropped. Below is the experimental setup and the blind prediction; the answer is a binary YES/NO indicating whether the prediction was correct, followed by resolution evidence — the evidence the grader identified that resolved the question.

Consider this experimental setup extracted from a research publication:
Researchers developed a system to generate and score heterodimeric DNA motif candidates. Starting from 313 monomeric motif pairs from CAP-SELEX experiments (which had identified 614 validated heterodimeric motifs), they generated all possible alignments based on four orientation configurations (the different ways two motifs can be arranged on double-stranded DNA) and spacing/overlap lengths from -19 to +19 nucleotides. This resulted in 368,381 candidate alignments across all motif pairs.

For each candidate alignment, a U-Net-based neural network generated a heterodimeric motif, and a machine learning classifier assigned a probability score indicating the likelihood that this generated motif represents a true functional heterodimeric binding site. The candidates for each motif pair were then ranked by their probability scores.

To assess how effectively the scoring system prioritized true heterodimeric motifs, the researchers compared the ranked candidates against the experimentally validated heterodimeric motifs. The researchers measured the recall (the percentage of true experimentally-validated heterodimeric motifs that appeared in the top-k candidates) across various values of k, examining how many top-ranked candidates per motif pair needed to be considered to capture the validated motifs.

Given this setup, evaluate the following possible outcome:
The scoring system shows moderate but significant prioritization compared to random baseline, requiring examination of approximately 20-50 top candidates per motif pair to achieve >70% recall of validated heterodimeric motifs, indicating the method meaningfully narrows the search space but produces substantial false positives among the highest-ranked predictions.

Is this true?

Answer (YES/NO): NO